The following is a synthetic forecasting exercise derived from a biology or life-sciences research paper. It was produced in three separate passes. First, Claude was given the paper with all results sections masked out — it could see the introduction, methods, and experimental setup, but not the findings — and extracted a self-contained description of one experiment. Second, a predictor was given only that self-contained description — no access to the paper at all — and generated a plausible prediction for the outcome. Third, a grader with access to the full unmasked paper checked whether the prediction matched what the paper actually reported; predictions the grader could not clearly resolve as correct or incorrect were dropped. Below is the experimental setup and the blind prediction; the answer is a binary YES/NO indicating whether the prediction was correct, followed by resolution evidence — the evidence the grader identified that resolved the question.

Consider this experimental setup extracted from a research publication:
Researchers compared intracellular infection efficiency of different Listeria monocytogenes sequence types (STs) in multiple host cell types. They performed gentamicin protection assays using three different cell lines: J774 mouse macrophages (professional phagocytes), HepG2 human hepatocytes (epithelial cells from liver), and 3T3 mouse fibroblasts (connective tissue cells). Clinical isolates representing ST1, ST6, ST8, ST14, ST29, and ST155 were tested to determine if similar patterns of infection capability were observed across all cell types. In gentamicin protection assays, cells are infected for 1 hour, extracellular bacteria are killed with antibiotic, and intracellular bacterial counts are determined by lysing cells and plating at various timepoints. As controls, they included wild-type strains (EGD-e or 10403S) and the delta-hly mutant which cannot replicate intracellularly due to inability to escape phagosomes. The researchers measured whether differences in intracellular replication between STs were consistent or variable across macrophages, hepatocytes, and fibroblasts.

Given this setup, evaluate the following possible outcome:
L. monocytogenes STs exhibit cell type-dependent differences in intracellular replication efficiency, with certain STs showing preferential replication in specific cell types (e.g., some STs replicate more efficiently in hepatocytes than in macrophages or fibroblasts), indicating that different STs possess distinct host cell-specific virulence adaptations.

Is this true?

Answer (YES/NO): YES